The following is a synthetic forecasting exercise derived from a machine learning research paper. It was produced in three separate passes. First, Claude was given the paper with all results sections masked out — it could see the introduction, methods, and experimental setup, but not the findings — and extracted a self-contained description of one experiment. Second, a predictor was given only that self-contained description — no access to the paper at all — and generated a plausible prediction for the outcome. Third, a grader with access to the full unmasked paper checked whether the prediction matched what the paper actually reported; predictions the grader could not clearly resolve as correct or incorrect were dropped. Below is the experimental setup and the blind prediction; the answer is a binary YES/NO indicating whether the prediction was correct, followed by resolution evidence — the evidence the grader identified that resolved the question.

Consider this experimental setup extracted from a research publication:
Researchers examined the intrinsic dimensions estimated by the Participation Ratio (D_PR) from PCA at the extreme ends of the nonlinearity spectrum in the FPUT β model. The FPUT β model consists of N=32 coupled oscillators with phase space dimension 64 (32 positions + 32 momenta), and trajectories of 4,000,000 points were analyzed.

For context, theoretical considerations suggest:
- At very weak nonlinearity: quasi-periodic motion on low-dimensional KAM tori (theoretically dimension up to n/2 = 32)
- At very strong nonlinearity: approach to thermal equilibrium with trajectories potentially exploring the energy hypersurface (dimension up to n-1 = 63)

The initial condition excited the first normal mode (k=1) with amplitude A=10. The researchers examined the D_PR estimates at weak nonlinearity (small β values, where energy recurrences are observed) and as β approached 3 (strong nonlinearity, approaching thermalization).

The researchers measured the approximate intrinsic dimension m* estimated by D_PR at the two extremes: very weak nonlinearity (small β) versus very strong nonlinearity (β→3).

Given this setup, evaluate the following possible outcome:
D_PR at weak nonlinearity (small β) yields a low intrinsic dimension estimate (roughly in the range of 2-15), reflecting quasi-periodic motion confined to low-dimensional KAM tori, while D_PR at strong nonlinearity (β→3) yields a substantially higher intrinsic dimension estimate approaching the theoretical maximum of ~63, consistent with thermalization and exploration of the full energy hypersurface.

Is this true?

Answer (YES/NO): NO